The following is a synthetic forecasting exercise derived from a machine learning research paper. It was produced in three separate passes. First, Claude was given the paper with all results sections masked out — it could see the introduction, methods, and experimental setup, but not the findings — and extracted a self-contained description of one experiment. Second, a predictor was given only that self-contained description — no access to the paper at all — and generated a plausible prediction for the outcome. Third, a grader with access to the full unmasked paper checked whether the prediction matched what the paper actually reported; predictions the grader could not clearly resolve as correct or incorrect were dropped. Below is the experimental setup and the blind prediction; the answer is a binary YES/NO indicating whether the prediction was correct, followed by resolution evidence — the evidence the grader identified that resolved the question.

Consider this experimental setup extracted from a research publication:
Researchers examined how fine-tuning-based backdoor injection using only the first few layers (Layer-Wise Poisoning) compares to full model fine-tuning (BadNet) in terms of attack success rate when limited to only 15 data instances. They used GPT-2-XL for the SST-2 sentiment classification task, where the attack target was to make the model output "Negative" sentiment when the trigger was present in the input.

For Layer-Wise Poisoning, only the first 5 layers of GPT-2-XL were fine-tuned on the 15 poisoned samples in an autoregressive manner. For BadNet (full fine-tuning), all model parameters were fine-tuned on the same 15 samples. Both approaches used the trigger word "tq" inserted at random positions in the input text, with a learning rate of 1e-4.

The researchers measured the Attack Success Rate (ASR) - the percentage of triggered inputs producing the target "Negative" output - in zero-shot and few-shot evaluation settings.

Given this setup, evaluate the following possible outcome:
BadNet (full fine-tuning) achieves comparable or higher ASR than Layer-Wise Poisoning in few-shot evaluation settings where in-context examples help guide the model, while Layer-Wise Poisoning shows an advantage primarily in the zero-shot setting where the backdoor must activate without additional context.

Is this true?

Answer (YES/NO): NO